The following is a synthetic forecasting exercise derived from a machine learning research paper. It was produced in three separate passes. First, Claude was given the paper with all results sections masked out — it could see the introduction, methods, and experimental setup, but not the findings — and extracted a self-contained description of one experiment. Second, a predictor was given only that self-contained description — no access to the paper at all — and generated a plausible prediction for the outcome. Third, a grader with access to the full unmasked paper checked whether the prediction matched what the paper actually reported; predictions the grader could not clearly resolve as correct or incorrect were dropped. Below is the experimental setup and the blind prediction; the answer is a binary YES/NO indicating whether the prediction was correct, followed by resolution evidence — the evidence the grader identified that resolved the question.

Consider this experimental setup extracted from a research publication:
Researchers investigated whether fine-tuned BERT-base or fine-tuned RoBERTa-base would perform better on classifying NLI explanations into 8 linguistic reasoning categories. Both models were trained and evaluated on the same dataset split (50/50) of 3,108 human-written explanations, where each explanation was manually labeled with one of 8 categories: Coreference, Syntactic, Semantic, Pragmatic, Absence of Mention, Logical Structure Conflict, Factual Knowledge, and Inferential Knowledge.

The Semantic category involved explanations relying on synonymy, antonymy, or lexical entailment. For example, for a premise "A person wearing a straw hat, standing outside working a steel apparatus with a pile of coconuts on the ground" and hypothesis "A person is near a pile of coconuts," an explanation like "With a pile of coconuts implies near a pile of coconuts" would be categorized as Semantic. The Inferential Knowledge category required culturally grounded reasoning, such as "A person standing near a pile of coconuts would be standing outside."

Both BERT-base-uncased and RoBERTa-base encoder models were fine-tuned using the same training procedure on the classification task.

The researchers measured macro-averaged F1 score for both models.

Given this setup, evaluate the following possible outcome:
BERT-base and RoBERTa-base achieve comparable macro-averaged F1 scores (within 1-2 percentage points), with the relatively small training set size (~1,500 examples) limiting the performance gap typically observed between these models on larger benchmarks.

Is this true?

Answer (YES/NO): NO